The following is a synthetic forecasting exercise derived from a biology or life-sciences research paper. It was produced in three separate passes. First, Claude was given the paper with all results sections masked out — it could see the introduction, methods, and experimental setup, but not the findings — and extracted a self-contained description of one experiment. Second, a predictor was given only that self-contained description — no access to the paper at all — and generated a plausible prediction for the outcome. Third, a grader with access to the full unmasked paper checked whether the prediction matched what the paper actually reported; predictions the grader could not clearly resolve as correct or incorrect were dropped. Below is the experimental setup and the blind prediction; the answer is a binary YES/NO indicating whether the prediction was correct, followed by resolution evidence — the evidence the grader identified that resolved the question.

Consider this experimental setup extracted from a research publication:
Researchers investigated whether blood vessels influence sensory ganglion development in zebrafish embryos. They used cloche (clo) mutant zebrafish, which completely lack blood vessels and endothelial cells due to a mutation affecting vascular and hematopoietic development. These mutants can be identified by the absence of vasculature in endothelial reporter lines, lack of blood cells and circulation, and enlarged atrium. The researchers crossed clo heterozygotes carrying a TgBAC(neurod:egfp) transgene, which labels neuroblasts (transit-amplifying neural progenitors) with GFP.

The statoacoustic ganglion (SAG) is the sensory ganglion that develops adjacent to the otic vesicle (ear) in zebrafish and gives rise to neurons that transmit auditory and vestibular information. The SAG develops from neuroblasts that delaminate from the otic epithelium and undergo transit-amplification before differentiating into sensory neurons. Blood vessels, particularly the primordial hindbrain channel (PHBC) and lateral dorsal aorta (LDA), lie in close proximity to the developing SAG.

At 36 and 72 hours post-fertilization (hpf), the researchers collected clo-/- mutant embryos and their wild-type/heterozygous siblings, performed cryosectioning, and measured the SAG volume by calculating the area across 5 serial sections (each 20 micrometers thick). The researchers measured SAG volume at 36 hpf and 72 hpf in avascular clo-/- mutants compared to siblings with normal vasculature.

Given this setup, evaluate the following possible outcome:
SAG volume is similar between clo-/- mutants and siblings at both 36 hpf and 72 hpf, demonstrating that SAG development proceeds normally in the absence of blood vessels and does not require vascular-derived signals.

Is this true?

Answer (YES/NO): NO